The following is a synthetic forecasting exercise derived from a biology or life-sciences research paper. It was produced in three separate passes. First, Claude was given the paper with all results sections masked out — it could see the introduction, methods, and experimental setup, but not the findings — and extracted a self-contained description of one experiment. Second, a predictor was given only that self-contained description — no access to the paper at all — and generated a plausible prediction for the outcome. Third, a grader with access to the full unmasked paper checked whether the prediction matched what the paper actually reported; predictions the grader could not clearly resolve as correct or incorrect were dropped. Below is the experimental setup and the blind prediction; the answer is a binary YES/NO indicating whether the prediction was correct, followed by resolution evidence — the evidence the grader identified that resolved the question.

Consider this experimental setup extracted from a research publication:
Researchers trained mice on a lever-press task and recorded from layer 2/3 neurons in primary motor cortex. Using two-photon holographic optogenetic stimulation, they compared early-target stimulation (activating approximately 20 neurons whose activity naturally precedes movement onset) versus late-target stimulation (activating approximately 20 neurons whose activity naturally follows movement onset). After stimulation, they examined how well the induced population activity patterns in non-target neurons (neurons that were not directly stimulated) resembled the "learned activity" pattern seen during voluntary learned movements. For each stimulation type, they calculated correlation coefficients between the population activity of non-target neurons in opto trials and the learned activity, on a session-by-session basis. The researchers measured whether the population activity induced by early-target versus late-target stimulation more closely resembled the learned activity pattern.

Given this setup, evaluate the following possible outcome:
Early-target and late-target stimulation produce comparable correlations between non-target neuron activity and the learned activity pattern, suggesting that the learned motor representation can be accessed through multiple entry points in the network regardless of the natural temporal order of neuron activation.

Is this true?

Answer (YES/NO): NO